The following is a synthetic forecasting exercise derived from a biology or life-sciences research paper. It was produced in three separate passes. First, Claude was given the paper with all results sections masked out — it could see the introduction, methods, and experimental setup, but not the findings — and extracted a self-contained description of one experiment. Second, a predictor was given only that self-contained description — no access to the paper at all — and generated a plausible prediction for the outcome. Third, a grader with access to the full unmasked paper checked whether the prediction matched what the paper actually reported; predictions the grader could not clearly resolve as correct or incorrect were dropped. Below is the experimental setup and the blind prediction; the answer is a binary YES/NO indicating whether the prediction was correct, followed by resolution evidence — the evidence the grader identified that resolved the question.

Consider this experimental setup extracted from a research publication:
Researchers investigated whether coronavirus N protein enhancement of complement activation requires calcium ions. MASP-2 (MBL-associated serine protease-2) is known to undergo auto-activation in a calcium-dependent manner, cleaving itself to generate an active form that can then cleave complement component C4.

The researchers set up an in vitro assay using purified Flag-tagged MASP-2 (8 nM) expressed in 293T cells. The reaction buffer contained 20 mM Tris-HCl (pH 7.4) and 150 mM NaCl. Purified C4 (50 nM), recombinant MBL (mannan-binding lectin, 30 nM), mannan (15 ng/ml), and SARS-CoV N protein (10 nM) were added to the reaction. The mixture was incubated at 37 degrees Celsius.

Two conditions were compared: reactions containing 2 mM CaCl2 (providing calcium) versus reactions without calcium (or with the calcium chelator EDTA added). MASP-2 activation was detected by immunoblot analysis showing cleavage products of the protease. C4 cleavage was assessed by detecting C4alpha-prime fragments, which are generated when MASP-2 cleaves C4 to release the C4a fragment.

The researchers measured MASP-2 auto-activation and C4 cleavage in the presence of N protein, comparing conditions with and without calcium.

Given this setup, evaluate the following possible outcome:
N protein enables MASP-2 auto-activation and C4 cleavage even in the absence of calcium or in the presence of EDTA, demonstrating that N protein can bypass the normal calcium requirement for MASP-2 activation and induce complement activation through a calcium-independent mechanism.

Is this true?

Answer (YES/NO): NO